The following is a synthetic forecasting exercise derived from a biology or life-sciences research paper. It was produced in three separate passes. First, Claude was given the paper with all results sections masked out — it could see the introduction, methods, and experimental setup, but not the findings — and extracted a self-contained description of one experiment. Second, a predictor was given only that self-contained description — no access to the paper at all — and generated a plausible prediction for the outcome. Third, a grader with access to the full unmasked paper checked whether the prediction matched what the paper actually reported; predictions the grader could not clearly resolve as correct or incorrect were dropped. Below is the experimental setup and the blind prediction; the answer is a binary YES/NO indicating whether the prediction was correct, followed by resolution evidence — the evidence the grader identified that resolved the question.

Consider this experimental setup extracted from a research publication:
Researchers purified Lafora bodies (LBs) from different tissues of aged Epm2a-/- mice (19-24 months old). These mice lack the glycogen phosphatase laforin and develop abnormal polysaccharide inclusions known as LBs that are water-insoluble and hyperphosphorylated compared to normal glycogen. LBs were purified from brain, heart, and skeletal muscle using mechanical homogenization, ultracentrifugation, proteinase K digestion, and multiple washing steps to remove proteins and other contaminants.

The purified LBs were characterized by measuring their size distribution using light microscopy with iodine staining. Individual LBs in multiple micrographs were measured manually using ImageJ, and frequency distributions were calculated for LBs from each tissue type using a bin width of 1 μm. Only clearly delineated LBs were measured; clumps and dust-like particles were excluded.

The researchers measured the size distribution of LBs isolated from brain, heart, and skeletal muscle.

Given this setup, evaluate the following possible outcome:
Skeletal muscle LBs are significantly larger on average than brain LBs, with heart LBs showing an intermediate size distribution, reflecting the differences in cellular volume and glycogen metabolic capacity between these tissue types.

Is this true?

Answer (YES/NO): NO